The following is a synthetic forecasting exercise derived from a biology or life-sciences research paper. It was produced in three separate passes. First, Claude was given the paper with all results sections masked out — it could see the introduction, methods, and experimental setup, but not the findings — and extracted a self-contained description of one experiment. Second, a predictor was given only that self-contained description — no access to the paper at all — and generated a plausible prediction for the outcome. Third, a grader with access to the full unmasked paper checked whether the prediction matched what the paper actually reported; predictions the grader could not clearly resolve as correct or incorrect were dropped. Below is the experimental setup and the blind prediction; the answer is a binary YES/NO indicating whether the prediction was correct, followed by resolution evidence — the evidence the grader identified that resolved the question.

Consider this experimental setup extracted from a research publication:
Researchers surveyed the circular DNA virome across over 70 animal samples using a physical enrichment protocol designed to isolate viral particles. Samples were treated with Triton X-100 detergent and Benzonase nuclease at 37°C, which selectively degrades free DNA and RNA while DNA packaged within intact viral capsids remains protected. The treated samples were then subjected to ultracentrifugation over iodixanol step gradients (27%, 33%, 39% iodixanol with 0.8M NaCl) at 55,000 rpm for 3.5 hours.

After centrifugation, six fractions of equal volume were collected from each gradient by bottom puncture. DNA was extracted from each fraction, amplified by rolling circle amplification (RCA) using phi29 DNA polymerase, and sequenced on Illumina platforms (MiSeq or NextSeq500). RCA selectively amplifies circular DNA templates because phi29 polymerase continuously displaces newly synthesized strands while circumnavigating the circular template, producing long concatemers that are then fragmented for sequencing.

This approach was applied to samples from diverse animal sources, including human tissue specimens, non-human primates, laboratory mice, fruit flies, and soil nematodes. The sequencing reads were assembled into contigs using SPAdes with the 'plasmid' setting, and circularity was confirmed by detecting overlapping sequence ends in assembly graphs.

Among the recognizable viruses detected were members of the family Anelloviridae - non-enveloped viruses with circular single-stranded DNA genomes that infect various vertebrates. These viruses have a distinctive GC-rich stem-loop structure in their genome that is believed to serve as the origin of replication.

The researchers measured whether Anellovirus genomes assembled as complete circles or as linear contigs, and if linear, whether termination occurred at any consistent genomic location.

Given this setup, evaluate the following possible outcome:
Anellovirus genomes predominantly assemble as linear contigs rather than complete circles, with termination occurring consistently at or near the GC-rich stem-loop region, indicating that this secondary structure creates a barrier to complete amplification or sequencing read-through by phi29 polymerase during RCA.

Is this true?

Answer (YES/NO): NO